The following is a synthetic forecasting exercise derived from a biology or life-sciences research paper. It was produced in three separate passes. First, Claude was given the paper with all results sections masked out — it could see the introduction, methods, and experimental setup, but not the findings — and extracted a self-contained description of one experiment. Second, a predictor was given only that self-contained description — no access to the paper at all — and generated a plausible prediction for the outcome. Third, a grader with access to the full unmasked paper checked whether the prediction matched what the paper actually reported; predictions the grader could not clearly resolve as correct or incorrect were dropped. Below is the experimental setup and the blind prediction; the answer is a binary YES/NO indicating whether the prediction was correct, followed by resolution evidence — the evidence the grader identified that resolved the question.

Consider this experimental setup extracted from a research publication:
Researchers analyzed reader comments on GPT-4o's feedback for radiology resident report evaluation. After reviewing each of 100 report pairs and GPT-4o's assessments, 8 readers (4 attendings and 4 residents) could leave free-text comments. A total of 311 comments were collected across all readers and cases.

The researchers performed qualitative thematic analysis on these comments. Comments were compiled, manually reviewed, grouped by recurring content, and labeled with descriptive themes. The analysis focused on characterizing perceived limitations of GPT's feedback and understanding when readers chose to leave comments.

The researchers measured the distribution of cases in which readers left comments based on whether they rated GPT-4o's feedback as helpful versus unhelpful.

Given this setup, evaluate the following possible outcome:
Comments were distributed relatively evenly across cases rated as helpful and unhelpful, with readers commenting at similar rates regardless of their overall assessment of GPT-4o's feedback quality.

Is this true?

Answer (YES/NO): NO